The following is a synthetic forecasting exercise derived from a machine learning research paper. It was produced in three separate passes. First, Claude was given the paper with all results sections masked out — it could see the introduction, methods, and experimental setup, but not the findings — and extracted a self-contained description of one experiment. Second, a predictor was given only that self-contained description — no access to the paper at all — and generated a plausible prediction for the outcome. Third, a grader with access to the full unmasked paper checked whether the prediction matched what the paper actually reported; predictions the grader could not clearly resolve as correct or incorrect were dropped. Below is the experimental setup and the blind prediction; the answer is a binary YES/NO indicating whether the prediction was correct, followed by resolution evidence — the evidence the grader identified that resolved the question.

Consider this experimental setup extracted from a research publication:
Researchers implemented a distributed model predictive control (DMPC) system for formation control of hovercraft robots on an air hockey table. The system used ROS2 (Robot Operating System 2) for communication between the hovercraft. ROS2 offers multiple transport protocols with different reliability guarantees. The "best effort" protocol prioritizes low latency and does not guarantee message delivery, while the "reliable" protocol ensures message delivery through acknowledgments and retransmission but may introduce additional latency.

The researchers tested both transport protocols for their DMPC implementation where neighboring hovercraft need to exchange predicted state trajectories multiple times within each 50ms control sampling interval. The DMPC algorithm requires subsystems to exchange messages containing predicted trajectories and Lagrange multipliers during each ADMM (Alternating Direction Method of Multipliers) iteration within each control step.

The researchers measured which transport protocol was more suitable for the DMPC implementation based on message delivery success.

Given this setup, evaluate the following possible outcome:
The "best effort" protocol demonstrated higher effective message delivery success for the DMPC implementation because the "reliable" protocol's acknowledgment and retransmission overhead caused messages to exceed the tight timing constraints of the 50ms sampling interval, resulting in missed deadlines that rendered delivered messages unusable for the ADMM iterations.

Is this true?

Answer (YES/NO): NO